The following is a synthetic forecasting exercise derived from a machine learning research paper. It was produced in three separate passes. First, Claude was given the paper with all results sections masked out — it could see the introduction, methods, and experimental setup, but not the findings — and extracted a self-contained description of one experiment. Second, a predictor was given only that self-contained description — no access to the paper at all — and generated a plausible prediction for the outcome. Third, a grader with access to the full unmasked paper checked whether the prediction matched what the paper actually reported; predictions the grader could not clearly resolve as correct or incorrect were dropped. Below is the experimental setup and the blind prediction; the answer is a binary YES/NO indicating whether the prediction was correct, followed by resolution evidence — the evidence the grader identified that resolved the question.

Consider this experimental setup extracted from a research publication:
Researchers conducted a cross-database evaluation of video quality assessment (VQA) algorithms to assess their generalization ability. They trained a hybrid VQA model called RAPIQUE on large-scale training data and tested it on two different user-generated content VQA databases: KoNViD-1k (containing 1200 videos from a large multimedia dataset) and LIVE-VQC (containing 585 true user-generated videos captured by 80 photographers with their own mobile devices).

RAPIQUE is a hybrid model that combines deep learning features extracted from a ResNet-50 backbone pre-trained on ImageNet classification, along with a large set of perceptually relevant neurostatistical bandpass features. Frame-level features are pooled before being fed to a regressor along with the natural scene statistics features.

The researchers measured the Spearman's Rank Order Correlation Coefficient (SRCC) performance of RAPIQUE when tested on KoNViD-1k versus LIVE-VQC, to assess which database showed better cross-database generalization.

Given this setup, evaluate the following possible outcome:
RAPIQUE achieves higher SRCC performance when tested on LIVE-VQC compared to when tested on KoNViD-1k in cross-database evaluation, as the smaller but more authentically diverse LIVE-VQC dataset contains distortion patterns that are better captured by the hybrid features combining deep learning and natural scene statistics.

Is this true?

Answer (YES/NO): NO